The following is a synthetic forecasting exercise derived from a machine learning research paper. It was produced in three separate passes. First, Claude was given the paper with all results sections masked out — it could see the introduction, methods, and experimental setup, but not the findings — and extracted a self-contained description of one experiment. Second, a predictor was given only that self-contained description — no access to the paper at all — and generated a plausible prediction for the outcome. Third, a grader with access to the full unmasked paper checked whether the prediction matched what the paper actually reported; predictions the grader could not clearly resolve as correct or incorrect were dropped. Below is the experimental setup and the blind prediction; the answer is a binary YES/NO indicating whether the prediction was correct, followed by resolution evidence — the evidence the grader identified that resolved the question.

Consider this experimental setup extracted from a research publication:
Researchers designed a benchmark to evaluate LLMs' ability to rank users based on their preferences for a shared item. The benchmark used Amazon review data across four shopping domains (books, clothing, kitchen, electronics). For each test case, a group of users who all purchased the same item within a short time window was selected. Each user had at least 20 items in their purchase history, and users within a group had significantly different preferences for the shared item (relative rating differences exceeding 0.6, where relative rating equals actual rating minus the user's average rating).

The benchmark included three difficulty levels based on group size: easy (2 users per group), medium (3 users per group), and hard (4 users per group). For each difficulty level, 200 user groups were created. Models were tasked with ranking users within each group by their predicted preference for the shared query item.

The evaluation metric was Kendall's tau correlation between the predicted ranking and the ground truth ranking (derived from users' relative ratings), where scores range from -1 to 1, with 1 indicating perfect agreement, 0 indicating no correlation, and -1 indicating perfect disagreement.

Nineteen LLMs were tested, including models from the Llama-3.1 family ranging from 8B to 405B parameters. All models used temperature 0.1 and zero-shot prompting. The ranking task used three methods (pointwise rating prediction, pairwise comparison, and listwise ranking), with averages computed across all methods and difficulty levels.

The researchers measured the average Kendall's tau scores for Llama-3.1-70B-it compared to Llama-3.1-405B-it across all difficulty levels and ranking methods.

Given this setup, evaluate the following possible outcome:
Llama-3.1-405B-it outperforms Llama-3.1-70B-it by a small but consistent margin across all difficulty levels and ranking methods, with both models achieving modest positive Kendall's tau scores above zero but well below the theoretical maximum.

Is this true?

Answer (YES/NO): NO